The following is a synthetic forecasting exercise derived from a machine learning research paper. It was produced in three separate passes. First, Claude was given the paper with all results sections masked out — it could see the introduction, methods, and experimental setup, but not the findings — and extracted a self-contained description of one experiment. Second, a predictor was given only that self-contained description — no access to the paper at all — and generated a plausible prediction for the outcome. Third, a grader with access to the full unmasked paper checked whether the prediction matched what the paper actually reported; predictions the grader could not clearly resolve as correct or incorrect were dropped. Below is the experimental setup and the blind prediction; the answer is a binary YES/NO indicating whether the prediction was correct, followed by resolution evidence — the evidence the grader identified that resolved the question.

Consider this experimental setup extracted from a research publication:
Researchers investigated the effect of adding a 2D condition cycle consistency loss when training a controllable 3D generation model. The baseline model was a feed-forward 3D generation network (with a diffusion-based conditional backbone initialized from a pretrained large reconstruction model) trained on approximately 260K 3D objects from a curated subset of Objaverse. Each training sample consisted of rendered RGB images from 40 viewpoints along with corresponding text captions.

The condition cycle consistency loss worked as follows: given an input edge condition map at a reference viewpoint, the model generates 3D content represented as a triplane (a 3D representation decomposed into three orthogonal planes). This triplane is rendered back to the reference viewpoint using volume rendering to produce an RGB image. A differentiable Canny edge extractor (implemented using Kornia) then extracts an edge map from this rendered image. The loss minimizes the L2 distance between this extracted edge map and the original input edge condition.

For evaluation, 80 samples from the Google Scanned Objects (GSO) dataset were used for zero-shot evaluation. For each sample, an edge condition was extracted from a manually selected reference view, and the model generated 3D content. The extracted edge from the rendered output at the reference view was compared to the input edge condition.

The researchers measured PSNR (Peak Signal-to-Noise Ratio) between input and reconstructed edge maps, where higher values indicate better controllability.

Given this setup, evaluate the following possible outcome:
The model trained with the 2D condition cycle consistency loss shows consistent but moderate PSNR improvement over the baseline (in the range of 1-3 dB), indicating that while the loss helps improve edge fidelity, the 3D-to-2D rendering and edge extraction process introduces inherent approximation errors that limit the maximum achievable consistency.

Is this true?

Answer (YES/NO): NO